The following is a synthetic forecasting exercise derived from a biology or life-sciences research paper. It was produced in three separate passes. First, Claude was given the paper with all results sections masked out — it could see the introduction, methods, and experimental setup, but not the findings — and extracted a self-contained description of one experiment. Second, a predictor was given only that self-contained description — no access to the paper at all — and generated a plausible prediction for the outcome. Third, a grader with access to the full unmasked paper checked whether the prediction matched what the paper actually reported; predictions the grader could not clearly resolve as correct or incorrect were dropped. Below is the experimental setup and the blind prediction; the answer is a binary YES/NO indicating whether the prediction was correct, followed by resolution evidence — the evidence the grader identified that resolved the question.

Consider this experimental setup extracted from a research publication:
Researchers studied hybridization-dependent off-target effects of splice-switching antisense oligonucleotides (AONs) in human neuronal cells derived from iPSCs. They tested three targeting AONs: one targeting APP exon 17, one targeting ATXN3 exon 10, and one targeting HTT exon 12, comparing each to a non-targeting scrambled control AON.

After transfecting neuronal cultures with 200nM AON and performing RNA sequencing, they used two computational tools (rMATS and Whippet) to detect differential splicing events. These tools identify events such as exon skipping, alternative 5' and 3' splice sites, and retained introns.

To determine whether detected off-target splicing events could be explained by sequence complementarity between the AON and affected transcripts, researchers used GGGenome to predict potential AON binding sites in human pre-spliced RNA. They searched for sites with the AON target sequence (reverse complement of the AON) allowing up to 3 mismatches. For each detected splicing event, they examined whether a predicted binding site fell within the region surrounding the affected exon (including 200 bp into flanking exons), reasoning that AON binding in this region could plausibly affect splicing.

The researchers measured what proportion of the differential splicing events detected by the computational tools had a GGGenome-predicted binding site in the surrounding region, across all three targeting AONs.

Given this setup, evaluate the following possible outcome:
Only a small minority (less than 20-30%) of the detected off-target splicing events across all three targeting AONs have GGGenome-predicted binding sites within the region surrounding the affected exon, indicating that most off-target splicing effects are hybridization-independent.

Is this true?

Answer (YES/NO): YES